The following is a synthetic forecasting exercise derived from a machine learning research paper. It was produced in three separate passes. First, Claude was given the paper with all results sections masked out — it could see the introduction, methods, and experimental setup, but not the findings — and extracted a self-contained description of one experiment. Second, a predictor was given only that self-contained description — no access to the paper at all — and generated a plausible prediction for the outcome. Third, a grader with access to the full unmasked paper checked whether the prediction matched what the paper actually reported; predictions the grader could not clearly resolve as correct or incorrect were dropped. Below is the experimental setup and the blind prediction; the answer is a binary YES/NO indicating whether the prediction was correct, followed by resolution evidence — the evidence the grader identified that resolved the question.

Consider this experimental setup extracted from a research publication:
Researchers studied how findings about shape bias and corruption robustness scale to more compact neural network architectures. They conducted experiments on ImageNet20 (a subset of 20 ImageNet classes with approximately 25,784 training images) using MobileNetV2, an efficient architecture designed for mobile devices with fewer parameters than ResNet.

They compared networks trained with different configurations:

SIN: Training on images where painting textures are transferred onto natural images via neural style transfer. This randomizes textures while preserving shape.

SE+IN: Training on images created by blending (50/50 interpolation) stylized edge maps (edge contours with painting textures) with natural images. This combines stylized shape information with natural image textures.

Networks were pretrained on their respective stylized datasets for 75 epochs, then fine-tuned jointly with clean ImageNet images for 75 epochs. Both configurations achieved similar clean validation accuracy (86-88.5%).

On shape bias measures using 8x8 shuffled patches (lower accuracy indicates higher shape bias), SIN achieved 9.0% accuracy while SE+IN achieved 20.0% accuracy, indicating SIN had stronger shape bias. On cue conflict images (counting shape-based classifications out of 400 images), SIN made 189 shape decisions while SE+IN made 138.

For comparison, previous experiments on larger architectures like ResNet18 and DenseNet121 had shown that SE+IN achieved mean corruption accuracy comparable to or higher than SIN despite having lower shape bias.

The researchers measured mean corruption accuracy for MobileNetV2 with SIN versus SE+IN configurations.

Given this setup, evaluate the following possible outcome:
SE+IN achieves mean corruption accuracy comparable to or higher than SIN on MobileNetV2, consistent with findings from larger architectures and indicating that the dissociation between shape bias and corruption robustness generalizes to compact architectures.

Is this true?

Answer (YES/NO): NO